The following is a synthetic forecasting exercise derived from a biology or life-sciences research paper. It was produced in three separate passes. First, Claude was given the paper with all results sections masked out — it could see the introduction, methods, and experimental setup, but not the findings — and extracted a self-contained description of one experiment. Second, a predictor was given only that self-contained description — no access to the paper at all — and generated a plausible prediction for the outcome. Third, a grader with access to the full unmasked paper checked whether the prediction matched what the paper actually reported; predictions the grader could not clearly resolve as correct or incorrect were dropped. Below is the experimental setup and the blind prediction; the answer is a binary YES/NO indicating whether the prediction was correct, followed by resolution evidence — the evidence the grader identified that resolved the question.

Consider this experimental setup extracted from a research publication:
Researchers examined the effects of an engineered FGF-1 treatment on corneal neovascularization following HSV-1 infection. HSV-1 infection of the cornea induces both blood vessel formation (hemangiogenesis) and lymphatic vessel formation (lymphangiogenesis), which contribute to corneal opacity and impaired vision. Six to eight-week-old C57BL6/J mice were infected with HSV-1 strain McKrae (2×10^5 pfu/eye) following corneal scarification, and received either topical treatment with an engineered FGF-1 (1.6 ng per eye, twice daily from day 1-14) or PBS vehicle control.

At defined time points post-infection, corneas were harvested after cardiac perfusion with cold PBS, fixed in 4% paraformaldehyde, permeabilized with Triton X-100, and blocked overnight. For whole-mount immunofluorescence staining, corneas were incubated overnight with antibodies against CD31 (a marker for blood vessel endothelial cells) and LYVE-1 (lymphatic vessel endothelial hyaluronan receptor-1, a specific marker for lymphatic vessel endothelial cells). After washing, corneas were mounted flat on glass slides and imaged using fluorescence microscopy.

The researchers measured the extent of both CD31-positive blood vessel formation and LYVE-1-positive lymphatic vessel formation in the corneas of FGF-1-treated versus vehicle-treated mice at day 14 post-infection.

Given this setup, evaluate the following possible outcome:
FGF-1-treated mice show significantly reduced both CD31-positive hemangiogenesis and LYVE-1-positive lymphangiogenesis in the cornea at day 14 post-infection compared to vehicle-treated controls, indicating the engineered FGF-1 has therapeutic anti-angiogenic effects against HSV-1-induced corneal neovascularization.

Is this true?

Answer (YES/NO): NO